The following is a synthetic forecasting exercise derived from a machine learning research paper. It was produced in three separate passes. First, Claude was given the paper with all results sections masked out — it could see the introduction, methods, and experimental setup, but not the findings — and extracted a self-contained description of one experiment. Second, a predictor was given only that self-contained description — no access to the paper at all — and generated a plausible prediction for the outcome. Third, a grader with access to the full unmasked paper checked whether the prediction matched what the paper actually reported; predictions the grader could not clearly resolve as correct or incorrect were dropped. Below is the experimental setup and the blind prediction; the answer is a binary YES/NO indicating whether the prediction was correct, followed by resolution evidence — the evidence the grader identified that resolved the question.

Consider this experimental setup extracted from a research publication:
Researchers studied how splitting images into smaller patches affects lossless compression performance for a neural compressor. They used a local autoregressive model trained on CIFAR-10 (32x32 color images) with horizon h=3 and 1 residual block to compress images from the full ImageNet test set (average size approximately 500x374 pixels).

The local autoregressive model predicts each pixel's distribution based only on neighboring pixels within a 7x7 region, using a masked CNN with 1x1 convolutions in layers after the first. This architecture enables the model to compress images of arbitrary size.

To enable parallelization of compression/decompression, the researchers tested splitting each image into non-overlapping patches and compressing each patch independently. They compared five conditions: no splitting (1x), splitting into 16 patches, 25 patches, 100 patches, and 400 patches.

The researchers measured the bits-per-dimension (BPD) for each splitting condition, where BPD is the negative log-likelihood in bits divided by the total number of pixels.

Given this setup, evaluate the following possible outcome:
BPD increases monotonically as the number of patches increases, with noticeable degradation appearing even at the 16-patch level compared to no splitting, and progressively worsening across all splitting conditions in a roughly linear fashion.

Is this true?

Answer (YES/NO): NO